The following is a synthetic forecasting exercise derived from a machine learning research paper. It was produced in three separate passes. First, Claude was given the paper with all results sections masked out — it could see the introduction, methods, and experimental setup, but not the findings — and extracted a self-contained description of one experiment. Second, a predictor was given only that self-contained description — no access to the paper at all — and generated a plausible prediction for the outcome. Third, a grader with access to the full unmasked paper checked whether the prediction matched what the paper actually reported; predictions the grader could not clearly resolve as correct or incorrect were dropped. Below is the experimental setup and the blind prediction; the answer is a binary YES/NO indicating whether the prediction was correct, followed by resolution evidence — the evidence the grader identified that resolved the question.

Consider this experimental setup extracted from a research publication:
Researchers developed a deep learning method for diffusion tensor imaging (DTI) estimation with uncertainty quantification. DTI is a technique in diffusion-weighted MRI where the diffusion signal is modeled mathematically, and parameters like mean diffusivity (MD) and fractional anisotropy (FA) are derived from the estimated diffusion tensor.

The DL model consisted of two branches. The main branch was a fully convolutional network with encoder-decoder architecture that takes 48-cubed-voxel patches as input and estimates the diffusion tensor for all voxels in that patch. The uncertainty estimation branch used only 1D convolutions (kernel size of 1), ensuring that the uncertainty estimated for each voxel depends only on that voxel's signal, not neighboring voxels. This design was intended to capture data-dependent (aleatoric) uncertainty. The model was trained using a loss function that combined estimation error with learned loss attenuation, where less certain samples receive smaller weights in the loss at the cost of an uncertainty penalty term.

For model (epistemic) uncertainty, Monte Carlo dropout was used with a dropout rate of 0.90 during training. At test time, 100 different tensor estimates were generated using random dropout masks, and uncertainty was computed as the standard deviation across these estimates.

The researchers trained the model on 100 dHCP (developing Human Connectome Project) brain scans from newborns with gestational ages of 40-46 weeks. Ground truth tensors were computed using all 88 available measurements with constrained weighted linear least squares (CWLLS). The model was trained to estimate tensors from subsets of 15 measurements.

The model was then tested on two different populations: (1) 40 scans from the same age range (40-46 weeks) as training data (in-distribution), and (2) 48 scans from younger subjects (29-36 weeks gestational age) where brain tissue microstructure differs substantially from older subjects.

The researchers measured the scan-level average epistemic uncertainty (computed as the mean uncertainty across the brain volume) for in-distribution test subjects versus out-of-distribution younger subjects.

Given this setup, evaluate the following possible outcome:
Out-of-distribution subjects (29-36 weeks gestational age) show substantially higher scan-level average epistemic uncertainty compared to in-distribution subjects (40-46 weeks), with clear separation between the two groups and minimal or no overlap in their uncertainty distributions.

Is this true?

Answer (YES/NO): NO